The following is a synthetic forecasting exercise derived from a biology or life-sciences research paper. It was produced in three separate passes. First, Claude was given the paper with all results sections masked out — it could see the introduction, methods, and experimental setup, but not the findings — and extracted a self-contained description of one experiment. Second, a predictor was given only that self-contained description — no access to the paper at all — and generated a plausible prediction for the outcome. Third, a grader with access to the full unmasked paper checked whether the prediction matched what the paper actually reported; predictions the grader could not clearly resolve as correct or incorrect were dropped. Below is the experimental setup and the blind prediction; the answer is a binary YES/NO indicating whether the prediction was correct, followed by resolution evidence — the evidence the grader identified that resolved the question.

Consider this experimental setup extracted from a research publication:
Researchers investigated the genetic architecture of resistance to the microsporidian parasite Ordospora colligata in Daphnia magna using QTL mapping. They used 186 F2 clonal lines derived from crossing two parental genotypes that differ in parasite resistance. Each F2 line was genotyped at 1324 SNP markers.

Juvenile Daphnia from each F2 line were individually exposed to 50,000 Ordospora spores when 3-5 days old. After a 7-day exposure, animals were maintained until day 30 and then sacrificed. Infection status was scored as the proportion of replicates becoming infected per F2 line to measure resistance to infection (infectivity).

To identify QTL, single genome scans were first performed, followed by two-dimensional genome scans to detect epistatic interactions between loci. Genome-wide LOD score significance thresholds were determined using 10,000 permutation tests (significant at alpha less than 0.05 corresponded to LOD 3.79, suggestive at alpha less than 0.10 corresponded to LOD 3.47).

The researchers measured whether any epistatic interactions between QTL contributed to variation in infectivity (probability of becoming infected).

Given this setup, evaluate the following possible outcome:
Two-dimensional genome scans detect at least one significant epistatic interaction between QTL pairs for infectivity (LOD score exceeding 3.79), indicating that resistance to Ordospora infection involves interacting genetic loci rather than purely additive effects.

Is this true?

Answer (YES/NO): NO